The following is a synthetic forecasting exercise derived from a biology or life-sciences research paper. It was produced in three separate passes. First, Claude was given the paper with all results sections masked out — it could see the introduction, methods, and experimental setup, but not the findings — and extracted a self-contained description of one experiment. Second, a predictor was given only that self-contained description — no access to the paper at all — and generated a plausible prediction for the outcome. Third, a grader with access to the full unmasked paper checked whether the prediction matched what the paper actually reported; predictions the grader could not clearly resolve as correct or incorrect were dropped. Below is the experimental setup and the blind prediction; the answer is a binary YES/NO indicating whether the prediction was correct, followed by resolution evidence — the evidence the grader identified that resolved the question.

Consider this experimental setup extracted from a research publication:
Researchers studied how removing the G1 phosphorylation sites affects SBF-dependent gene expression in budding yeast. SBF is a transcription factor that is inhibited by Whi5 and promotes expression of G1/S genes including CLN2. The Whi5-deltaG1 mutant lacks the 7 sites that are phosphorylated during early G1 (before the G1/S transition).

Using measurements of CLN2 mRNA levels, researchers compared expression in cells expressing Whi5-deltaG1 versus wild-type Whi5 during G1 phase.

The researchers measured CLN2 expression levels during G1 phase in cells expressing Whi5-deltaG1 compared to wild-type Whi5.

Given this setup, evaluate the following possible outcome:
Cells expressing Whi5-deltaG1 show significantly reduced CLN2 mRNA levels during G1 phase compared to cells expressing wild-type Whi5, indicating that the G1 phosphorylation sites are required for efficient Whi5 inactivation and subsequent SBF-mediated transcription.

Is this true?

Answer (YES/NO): NO